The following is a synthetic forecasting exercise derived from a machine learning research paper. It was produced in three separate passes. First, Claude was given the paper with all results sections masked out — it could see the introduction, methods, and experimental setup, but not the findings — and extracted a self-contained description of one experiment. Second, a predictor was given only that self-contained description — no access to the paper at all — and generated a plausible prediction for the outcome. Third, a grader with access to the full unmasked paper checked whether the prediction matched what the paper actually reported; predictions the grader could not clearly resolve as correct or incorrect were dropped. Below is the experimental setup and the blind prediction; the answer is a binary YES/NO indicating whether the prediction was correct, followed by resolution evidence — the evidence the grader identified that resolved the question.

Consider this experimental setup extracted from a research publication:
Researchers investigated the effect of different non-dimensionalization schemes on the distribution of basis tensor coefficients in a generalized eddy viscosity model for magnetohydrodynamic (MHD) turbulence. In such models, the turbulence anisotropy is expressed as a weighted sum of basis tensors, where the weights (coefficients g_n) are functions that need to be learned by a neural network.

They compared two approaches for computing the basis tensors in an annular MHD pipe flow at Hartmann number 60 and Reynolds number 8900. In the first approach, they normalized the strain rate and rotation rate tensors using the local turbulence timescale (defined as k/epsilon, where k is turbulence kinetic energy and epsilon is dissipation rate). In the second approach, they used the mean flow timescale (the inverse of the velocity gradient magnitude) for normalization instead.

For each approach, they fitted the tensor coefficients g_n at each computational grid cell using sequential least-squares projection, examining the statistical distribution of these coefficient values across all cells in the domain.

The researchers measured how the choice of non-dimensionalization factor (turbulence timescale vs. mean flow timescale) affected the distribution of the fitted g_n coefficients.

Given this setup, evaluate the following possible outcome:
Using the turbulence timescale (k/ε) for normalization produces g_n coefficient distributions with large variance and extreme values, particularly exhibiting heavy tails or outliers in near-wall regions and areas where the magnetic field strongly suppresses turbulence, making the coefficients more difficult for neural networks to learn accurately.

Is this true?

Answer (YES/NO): NO